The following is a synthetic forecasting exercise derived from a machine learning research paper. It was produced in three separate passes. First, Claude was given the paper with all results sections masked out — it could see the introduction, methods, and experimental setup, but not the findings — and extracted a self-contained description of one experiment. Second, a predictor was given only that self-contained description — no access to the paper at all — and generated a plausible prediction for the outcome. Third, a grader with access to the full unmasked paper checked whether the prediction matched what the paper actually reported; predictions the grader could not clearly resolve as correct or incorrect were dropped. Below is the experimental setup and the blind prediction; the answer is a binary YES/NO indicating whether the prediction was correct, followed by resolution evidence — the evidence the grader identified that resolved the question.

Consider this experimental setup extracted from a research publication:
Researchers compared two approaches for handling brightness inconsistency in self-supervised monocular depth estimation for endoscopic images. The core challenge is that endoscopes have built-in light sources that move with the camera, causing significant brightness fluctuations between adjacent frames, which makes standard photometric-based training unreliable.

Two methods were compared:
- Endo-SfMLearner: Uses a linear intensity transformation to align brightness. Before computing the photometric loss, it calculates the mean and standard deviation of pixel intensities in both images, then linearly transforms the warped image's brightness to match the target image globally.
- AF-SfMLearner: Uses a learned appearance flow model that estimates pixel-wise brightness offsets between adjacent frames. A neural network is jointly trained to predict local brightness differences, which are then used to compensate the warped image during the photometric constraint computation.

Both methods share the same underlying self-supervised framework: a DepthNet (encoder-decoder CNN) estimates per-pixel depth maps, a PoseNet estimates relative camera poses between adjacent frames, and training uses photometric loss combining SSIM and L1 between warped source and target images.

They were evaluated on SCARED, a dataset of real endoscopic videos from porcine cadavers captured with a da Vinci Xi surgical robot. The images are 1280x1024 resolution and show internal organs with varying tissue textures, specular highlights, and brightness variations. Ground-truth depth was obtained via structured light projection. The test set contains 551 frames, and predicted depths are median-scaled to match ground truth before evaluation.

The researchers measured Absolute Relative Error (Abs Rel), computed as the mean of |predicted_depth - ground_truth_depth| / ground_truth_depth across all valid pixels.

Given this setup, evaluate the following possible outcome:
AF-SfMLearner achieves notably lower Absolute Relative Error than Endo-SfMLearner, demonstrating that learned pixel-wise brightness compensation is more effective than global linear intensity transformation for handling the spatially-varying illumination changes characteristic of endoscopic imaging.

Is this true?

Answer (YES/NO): NO